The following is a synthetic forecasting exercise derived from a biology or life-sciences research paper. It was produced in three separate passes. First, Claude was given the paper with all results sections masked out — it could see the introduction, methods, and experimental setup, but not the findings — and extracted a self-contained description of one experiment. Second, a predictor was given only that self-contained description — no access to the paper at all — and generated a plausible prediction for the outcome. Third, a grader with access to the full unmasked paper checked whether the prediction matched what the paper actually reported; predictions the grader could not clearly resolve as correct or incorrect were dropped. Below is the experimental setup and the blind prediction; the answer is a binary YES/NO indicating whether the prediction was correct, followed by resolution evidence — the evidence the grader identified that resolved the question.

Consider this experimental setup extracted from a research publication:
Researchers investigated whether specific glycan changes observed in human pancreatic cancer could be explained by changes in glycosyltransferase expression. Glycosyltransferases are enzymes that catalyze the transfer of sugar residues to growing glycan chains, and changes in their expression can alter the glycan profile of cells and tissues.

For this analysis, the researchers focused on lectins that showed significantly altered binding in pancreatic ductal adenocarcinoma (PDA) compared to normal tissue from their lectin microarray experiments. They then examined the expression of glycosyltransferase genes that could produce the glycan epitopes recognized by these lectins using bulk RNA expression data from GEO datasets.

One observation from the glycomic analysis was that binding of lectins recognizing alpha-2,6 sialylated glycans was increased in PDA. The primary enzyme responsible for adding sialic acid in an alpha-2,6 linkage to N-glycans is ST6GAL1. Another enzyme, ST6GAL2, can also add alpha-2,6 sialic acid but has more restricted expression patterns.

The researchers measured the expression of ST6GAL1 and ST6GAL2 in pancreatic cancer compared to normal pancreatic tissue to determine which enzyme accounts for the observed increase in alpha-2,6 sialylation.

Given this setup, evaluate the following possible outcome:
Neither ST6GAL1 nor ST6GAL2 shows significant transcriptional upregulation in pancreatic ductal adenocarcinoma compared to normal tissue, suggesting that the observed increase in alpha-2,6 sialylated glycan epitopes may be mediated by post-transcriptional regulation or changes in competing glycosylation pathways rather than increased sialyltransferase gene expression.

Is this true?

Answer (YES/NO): NO